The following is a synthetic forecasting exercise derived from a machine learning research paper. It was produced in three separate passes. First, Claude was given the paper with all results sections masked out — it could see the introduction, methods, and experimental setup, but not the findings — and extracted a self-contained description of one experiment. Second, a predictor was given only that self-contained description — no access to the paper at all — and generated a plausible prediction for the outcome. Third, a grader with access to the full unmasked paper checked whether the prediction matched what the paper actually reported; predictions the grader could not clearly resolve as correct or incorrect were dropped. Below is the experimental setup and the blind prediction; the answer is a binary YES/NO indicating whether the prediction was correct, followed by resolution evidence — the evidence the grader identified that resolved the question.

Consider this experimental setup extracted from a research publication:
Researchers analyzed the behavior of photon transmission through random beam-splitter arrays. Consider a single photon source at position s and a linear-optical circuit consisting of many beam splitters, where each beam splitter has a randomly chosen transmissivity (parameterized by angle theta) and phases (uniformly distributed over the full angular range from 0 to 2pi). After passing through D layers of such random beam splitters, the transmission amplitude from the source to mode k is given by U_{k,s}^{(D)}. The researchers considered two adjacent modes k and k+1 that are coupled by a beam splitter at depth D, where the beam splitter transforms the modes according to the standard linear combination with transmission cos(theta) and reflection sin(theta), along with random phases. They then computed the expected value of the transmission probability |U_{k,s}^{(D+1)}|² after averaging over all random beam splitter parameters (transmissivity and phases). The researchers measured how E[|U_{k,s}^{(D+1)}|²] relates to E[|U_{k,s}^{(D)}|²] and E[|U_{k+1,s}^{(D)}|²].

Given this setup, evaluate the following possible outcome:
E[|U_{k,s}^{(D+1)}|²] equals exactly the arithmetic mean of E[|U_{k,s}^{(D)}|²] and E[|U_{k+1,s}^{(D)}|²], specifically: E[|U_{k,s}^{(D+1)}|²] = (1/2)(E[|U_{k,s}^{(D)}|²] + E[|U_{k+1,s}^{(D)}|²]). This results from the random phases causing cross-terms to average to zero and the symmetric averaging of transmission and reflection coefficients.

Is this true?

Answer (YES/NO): YES